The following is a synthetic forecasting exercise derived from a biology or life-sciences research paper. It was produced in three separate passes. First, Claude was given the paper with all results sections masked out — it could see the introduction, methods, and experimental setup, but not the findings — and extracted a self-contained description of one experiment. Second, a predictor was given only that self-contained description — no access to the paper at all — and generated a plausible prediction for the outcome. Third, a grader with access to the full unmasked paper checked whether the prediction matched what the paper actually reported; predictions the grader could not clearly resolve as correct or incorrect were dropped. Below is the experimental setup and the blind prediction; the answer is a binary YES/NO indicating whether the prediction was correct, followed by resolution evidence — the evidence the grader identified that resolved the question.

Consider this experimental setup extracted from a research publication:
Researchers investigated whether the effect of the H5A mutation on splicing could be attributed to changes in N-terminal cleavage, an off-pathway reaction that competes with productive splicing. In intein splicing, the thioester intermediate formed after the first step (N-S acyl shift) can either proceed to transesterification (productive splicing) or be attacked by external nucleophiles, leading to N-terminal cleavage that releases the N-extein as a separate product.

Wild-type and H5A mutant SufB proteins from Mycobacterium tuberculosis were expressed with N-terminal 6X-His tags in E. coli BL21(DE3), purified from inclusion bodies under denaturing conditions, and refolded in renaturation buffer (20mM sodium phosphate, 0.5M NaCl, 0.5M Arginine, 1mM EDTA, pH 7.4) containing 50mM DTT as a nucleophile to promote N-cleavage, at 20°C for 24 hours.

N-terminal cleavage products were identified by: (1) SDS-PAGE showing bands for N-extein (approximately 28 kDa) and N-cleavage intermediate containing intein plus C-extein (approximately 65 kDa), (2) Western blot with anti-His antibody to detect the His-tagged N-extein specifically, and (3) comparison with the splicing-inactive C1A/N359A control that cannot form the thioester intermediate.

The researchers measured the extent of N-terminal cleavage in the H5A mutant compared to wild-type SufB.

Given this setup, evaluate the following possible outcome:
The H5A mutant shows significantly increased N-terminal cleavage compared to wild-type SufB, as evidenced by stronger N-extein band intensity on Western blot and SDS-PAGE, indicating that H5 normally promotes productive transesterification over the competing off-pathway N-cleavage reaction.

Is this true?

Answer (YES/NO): NO